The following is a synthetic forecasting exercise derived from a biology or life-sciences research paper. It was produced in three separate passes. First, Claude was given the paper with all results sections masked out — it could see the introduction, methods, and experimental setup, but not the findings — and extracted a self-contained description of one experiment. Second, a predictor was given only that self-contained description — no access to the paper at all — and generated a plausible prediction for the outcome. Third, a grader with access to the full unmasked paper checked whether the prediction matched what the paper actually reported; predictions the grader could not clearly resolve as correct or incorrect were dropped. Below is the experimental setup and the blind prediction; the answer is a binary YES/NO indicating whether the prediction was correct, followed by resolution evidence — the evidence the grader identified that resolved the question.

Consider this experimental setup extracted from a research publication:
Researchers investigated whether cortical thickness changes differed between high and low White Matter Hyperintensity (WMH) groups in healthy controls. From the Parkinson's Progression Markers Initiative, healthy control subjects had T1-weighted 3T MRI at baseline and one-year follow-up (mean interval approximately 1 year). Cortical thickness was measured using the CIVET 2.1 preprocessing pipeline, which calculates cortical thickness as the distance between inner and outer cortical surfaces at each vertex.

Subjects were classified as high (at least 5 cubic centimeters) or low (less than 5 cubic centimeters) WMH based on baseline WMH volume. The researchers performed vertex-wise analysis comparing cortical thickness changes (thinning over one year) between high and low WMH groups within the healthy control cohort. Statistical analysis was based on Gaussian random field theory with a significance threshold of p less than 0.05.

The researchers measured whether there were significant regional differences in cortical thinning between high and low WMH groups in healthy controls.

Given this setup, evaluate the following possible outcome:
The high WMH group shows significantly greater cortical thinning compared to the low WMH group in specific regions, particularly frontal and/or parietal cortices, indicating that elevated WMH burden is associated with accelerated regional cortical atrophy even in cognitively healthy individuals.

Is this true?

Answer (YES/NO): NO